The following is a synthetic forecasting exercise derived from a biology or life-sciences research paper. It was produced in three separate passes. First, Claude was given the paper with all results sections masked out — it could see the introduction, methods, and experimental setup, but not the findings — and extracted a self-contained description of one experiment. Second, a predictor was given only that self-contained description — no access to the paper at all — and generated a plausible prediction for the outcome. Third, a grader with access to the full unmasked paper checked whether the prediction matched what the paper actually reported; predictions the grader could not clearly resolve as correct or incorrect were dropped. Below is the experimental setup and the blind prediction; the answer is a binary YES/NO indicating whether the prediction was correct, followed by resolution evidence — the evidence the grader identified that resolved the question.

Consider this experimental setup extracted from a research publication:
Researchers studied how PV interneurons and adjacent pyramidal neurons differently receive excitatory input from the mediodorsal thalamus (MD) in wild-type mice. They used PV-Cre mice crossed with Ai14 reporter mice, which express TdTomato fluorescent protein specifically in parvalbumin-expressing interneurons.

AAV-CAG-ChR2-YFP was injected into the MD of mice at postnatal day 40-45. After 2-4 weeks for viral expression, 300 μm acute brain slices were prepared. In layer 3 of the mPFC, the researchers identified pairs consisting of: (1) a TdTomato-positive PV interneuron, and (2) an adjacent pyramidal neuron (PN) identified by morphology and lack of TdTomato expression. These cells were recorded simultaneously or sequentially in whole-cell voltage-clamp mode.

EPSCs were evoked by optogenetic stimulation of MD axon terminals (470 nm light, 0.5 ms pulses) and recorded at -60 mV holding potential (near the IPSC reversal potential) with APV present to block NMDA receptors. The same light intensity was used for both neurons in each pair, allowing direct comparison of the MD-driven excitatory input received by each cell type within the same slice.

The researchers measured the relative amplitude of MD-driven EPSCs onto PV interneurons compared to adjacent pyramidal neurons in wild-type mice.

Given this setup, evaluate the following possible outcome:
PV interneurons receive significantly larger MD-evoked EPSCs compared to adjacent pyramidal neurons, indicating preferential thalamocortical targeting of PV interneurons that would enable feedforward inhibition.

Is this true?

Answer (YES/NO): NO